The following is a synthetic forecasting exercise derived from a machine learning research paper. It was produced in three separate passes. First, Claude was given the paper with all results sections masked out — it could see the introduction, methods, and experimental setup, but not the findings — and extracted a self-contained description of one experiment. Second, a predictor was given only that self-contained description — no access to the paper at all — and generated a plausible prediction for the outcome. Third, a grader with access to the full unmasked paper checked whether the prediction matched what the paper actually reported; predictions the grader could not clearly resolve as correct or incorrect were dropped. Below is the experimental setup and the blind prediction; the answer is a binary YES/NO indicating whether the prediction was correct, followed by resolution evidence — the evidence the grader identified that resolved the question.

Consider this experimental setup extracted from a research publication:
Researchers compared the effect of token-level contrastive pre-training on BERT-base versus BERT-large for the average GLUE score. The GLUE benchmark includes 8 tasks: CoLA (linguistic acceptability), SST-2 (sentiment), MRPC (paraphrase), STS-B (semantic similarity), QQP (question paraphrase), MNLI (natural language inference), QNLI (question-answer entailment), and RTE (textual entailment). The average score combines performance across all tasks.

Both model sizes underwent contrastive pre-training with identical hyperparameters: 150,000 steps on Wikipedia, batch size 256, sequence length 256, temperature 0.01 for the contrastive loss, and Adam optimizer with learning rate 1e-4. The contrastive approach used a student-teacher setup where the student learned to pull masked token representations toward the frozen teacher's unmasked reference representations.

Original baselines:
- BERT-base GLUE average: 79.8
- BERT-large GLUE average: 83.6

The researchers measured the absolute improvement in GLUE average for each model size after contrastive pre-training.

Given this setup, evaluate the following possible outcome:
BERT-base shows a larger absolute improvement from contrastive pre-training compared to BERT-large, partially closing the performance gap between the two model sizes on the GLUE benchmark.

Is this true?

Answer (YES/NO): YES